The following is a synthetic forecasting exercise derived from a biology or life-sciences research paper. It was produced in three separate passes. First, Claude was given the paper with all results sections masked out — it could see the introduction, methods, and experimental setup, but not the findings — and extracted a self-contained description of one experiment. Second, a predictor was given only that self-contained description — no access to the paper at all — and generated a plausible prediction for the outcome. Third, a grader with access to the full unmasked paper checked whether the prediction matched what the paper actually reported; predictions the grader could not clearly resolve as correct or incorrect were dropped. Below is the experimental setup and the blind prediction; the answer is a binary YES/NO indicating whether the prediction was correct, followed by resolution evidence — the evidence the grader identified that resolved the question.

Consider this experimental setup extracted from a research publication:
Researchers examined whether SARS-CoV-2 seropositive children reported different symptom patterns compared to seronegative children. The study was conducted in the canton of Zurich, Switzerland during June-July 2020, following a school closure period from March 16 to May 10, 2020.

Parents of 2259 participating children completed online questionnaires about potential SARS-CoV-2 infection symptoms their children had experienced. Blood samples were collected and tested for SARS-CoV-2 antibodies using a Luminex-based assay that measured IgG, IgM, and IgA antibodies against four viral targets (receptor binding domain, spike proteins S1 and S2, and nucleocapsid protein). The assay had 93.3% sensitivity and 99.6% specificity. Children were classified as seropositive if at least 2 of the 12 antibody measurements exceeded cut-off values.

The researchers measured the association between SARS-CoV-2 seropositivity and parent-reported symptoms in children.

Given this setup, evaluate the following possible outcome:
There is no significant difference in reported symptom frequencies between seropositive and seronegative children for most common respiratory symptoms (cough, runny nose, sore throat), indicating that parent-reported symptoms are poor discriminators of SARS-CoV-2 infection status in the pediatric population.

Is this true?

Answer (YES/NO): YES